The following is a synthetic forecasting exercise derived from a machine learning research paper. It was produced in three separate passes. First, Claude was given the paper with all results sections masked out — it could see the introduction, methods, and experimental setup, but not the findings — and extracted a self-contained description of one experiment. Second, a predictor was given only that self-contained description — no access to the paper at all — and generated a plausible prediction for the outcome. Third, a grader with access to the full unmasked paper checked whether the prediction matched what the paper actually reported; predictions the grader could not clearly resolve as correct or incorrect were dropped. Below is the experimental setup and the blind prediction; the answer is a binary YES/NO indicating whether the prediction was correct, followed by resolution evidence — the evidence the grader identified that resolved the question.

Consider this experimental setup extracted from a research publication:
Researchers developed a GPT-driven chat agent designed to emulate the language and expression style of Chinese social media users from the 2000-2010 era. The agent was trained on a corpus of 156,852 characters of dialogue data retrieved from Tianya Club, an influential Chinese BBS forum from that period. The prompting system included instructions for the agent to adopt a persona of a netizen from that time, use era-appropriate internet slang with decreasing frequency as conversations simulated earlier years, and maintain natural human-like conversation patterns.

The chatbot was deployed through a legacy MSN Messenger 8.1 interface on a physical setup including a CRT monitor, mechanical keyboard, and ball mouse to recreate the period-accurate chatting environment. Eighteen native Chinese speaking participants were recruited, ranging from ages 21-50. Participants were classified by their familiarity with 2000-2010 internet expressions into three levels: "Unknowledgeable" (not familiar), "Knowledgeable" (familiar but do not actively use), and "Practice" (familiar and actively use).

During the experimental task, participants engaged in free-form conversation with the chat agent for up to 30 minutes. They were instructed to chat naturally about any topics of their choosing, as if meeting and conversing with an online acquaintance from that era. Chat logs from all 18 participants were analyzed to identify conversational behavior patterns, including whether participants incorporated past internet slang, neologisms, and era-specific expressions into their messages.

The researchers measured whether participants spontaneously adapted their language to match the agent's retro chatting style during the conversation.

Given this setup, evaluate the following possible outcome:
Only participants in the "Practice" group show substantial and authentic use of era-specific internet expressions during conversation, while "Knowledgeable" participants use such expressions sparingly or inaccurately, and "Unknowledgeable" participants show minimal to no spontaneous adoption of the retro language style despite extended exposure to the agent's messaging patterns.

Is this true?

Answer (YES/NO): NO